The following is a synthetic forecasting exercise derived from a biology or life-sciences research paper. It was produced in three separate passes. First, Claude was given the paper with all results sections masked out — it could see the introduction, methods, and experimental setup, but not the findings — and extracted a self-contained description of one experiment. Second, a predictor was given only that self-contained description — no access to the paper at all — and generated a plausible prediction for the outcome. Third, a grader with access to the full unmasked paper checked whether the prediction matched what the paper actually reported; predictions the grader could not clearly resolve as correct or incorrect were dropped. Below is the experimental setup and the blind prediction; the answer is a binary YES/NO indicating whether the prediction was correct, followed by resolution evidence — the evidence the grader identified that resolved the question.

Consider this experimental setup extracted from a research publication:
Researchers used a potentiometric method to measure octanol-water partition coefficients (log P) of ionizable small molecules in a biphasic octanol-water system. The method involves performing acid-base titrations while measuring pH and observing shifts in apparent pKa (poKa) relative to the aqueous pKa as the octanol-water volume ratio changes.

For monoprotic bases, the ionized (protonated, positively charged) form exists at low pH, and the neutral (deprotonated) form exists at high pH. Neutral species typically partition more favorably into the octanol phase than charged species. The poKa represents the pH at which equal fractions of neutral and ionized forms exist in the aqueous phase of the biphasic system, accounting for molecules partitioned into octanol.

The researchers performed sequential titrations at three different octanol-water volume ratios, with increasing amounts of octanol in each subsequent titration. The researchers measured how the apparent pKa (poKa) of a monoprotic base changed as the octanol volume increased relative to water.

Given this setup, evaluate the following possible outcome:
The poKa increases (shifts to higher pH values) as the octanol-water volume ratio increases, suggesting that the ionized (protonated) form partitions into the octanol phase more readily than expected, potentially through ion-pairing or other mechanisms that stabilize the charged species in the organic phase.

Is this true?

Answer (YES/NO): NO